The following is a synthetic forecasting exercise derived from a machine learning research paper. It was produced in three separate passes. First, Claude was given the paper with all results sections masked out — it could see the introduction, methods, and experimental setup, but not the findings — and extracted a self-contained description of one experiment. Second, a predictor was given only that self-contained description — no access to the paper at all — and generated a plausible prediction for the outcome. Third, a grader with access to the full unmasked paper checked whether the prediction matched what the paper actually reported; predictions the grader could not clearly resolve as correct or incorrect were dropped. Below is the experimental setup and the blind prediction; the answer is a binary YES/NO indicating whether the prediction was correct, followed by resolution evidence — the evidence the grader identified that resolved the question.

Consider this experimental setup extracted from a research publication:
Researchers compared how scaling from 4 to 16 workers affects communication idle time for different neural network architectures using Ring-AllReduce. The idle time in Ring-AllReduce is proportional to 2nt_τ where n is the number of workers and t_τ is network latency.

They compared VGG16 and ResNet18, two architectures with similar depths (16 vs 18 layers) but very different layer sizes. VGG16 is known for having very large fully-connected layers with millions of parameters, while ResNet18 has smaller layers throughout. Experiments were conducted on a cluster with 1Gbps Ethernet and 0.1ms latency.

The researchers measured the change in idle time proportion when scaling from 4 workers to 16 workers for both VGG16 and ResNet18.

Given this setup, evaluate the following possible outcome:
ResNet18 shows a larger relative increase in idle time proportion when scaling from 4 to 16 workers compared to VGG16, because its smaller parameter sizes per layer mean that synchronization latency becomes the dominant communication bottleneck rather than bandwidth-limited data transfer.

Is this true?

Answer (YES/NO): NO